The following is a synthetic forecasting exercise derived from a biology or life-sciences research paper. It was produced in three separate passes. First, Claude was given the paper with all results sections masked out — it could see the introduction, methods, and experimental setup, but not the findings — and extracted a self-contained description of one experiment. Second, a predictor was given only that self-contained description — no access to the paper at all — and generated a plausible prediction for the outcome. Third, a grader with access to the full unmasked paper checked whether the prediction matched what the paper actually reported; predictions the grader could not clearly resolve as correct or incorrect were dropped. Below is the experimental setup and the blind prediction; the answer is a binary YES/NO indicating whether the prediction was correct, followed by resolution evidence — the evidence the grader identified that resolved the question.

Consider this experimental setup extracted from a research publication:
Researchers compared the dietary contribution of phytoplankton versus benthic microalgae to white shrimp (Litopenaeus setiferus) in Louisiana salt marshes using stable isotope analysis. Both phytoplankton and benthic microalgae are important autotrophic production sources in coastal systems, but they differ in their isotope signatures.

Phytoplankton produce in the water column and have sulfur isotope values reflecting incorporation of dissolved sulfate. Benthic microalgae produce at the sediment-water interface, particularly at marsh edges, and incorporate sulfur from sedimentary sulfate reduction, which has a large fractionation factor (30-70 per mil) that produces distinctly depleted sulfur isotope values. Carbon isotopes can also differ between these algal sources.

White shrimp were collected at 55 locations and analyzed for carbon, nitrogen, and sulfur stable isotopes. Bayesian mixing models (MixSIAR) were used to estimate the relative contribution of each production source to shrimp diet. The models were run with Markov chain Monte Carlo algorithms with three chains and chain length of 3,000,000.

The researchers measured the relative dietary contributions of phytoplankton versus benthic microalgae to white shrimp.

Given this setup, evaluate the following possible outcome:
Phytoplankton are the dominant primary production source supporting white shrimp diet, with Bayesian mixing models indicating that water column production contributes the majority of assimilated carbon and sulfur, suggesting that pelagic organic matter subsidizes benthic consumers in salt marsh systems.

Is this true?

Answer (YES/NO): NO